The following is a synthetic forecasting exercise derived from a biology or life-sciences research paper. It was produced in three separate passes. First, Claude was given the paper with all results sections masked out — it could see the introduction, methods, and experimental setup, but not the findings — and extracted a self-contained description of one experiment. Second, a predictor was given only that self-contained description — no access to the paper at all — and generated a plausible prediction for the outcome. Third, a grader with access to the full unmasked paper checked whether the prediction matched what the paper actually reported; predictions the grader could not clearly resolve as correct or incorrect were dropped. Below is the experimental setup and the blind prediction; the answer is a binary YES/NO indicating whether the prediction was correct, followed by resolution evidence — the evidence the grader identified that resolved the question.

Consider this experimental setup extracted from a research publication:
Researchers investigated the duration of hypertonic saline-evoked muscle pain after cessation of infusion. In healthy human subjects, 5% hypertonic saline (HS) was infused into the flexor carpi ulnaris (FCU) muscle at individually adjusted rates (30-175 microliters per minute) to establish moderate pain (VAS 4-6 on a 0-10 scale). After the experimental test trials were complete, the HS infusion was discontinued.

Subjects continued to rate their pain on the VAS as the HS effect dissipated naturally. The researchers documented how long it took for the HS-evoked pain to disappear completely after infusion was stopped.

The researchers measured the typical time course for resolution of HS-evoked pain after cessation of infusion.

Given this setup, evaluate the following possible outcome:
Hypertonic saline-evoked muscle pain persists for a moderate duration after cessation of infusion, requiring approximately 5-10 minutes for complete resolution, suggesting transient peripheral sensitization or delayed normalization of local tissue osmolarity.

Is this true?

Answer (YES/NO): YES